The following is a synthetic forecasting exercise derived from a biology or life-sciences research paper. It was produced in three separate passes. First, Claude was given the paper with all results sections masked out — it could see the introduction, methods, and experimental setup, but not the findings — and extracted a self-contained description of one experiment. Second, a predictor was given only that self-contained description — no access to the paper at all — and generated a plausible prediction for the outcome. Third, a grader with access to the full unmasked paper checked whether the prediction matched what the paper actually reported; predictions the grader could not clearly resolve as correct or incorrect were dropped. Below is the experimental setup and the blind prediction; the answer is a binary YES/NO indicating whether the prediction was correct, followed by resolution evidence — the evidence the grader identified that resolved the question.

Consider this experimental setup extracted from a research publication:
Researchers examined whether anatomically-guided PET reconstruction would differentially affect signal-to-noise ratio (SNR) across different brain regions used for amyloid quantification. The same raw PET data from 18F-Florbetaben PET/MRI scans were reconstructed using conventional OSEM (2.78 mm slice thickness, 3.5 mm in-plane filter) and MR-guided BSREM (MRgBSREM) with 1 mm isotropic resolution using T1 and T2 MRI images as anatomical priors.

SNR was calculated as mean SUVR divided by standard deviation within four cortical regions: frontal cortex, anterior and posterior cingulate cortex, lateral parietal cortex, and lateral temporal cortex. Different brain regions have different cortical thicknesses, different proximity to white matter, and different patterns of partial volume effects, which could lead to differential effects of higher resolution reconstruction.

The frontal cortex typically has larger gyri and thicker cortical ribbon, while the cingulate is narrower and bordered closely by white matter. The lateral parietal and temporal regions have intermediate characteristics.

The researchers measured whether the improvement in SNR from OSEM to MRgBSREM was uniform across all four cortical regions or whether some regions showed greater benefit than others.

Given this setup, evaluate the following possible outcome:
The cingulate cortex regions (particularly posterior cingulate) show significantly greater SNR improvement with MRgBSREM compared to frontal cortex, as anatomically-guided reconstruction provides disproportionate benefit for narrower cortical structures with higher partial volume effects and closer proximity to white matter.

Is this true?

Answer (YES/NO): NO